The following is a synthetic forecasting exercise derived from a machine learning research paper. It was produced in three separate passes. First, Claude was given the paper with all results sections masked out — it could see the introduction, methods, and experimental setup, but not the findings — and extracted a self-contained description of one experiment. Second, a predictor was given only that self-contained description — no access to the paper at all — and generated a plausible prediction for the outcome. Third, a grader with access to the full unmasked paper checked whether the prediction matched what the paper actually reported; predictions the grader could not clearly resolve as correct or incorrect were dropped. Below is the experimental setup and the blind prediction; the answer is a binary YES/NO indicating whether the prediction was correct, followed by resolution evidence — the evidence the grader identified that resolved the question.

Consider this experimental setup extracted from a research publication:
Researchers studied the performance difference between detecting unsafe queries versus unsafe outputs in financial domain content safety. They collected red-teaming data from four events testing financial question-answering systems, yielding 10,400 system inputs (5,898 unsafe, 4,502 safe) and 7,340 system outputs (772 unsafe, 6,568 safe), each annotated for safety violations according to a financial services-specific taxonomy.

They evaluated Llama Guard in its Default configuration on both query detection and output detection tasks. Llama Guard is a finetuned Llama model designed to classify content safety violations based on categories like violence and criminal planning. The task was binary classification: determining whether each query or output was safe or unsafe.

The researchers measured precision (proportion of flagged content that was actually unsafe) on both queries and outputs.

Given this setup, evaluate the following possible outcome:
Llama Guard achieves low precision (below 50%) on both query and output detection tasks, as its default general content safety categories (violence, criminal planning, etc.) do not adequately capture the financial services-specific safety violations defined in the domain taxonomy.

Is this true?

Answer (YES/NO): NO